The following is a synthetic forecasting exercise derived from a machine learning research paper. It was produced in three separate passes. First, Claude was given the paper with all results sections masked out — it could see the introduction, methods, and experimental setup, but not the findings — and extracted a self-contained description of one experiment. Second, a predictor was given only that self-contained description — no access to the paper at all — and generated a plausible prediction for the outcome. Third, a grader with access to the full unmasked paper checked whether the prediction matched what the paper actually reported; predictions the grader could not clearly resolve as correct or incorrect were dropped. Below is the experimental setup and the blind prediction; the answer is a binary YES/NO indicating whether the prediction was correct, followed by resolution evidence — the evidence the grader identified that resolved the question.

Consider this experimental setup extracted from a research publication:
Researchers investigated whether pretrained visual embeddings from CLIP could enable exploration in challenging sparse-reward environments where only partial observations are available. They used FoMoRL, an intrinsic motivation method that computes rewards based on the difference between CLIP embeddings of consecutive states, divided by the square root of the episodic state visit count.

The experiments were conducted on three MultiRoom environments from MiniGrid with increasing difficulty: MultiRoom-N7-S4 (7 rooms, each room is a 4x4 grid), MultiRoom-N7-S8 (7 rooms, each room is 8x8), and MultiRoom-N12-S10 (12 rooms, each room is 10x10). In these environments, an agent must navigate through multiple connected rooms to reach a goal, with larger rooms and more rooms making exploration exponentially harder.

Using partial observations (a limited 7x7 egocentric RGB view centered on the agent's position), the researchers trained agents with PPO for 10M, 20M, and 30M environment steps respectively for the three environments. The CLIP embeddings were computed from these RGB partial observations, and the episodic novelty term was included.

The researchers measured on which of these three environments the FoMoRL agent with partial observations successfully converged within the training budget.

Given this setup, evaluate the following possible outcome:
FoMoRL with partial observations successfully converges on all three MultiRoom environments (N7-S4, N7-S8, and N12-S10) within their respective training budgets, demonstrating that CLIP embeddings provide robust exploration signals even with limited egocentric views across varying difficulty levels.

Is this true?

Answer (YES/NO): NO